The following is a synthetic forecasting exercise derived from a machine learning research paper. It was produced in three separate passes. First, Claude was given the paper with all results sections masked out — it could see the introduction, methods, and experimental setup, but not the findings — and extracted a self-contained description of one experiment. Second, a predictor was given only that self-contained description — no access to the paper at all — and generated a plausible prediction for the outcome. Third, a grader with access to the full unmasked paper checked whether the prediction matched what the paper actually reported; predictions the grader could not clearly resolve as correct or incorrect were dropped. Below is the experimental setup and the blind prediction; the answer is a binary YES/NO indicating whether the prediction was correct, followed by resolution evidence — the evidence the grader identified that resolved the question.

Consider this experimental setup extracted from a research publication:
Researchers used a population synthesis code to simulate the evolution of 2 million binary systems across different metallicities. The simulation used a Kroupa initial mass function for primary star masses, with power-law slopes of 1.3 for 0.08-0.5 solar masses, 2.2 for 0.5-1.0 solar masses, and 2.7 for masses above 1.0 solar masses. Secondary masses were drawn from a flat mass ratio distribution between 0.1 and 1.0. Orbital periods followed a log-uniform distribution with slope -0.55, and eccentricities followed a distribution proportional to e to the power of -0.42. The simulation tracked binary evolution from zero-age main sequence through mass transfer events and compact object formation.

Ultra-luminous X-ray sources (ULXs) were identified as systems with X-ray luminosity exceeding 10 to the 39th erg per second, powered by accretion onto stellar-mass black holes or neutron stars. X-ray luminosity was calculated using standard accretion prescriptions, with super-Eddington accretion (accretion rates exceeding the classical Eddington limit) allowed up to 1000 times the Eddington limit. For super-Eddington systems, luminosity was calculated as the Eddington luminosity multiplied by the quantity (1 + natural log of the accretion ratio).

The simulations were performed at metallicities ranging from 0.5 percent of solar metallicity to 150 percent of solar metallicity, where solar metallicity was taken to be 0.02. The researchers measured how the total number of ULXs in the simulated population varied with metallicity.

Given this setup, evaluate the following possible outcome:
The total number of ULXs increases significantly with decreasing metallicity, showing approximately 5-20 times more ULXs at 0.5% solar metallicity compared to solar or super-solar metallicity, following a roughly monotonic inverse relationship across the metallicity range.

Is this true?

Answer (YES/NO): NO